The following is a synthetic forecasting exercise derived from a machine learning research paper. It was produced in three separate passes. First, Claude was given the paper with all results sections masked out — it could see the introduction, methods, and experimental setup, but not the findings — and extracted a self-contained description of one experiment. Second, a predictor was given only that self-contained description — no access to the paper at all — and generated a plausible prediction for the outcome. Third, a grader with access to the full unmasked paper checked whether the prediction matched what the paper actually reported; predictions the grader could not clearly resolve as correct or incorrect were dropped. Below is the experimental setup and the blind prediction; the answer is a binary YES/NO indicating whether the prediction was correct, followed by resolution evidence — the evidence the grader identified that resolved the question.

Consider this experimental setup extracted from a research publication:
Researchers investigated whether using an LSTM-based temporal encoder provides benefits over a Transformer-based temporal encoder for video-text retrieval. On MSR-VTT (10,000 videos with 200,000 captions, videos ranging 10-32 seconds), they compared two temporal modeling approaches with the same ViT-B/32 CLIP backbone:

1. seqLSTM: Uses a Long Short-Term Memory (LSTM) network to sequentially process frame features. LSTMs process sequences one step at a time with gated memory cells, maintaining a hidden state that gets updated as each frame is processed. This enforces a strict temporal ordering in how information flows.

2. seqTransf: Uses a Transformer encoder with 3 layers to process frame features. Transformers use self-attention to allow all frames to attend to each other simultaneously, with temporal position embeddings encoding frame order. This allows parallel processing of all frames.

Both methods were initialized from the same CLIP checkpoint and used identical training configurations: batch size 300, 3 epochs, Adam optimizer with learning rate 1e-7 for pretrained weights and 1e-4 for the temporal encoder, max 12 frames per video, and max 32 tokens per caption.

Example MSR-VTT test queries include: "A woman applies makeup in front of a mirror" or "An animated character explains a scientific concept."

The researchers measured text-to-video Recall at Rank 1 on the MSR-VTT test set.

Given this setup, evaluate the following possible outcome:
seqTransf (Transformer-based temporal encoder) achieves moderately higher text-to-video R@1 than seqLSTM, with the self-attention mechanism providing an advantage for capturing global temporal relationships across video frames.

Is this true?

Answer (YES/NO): YES